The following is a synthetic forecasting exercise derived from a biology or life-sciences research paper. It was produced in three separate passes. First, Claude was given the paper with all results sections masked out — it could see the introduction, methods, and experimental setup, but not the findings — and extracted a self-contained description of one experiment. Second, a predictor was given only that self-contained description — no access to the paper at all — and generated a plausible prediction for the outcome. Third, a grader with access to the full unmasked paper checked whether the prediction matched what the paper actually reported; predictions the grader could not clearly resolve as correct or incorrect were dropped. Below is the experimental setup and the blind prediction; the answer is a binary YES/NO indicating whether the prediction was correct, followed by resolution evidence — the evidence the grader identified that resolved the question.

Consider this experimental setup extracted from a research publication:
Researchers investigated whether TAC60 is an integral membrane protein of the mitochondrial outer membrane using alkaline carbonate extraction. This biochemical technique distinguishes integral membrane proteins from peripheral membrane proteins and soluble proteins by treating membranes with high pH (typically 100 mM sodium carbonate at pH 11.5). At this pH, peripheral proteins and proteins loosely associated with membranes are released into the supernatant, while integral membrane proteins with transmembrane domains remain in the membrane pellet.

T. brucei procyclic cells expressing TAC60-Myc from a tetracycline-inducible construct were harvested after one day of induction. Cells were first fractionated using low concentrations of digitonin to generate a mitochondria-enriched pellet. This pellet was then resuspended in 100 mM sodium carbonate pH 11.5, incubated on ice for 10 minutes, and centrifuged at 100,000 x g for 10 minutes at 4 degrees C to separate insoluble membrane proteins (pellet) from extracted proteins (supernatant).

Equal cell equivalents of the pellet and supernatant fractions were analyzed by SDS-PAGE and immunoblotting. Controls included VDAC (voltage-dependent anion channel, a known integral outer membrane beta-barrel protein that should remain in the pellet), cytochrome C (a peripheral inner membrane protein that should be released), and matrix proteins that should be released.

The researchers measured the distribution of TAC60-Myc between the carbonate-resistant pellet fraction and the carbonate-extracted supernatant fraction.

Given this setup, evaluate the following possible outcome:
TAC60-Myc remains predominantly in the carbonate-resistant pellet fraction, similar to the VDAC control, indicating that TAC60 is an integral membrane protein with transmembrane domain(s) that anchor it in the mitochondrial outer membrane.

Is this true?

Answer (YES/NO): YES